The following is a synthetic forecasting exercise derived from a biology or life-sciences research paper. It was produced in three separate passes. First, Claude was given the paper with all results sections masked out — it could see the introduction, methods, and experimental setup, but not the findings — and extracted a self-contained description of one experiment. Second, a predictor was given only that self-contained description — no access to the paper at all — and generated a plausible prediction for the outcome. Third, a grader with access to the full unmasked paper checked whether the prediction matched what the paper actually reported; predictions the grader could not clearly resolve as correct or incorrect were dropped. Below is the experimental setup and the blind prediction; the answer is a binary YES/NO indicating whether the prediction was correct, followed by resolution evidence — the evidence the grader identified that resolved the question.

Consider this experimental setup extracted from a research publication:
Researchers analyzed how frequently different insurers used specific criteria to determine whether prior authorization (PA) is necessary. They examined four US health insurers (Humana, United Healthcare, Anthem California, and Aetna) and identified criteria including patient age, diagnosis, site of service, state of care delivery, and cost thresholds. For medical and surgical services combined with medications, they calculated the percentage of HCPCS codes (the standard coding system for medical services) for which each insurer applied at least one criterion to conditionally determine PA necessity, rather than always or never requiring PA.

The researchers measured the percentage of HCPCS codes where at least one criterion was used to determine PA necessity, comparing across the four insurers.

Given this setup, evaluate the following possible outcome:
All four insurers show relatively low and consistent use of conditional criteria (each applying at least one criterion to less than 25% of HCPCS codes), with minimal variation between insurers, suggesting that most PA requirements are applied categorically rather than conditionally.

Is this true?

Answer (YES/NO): NO